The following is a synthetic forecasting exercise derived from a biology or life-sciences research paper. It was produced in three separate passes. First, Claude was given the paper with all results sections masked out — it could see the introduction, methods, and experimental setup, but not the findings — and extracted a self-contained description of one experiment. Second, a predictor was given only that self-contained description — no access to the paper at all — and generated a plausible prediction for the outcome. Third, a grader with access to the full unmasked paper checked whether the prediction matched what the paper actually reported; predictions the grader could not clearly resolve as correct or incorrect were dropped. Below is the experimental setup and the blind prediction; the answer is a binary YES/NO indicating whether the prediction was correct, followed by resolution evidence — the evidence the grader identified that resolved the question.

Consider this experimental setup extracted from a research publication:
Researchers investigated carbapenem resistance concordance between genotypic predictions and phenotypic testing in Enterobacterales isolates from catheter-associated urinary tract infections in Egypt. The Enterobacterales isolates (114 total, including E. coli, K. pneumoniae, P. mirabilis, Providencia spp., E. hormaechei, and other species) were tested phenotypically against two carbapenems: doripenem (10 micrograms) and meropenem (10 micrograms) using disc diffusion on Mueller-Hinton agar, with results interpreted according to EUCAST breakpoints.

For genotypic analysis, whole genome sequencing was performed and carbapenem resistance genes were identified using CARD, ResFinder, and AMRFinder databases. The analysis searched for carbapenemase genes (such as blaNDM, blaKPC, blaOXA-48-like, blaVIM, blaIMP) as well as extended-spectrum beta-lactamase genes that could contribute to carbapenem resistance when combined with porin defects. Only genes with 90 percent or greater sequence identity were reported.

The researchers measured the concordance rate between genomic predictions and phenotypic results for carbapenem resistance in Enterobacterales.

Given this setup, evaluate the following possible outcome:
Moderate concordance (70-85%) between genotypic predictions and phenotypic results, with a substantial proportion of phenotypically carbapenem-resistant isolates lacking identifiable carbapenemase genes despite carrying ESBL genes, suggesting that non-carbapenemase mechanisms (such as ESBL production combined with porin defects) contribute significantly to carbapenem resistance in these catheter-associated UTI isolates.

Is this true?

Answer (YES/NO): NO